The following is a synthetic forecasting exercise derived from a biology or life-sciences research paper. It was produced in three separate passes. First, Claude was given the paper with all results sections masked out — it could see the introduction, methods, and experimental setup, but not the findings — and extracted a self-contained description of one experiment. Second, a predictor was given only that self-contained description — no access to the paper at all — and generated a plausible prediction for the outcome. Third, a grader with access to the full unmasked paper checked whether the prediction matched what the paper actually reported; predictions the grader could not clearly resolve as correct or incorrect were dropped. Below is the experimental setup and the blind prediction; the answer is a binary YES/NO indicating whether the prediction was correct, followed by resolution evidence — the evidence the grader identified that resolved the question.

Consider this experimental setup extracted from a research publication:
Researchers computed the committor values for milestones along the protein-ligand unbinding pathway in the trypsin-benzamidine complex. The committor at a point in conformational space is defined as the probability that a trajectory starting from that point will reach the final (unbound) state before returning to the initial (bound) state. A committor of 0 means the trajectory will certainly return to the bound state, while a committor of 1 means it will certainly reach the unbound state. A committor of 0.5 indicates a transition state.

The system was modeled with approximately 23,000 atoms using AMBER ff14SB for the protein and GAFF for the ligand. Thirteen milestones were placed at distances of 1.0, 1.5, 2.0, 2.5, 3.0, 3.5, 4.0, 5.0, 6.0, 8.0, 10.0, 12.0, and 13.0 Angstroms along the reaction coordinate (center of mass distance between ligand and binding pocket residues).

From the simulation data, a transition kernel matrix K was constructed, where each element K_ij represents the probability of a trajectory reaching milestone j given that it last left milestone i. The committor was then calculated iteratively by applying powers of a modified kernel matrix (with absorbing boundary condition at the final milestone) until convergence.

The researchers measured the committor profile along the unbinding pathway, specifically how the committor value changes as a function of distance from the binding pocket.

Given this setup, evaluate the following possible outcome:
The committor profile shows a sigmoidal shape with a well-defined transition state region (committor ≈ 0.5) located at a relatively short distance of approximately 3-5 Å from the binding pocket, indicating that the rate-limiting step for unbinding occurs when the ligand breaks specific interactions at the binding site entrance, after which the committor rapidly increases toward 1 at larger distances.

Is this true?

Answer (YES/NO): NO